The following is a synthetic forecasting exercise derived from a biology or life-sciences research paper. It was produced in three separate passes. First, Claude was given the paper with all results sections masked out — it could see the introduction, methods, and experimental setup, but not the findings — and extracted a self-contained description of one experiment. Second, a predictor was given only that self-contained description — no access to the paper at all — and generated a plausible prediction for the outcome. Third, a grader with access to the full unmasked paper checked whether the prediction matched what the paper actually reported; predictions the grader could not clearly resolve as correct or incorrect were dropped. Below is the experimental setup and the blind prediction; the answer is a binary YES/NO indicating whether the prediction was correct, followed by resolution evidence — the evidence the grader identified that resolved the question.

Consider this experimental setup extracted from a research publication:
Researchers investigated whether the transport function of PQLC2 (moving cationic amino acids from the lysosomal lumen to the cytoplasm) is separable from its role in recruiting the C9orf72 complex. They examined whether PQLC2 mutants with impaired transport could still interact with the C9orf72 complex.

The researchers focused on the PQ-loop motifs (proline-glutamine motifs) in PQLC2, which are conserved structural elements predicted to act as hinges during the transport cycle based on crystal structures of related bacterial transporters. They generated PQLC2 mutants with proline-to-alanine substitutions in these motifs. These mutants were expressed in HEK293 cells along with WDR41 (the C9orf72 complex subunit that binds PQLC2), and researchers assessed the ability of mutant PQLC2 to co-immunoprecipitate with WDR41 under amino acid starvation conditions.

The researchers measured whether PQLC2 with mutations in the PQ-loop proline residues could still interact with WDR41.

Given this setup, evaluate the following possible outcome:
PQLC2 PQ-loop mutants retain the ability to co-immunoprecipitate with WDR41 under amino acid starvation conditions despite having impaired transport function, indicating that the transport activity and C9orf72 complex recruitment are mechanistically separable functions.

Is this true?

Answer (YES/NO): NO